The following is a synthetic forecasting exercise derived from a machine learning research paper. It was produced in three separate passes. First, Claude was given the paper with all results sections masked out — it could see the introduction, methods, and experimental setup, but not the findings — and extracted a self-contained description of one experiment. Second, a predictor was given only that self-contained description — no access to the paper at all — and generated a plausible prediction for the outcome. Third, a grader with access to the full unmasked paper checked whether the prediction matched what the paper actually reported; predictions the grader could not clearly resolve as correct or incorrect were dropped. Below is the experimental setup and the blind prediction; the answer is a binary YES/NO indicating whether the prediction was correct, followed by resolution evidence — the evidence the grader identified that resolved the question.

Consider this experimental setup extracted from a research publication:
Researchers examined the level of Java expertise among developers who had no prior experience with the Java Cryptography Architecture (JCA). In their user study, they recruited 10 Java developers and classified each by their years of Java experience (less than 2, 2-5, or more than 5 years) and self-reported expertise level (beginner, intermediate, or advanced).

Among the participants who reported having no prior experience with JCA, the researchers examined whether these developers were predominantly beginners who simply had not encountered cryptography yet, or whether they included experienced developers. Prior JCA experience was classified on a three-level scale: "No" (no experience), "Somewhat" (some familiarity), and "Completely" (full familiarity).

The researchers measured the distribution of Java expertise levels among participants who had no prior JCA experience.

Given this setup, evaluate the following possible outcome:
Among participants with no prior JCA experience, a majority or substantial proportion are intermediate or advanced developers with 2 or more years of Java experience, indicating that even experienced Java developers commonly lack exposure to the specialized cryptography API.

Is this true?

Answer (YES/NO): YES